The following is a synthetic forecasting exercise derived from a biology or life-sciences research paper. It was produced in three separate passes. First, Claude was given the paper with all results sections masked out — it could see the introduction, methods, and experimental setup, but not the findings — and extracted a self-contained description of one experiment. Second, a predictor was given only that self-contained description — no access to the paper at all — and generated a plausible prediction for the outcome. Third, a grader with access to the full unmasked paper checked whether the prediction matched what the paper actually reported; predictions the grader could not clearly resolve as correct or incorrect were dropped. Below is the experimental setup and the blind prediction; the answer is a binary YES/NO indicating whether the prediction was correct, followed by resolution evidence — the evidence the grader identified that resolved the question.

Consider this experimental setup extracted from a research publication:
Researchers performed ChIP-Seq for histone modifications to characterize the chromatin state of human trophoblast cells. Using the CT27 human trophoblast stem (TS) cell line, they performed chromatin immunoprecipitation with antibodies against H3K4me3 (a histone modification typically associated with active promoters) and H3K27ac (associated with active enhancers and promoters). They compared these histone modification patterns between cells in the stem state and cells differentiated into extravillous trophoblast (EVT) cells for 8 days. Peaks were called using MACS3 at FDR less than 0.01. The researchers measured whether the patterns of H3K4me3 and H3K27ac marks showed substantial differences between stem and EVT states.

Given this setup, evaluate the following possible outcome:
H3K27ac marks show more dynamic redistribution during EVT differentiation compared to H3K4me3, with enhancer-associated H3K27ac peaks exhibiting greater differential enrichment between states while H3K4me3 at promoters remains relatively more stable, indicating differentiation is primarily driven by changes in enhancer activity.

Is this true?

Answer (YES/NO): YES